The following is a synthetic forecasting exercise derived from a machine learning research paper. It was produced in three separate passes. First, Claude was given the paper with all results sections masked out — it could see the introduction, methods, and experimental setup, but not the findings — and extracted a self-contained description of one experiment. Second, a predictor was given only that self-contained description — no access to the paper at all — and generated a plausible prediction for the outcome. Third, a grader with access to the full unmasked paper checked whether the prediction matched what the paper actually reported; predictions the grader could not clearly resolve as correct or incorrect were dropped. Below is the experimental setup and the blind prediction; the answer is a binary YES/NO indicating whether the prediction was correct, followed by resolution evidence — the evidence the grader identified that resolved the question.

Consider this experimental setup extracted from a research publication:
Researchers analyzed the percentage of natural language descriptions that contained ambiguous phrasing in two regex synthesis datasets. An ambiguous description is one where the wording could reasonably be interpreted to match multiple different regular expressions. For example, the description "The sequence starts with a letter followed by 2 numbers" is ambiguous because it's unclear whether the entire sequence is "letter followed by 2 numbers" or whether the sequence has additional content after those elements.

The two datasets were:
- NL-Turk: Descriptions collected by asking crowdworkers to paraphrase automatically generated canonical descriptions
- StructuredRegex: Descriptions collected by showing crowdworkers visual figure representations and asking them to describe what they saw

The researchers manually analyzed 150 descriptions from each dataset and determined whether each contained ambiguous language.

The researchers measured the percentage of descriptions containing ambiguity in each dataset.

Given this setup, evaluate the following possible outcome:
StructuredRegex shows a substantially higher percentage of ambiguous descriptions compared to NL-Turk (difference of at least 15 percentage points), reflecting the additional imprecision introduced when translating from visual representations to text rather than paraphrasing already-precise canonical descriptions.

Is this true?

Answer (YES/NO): YES